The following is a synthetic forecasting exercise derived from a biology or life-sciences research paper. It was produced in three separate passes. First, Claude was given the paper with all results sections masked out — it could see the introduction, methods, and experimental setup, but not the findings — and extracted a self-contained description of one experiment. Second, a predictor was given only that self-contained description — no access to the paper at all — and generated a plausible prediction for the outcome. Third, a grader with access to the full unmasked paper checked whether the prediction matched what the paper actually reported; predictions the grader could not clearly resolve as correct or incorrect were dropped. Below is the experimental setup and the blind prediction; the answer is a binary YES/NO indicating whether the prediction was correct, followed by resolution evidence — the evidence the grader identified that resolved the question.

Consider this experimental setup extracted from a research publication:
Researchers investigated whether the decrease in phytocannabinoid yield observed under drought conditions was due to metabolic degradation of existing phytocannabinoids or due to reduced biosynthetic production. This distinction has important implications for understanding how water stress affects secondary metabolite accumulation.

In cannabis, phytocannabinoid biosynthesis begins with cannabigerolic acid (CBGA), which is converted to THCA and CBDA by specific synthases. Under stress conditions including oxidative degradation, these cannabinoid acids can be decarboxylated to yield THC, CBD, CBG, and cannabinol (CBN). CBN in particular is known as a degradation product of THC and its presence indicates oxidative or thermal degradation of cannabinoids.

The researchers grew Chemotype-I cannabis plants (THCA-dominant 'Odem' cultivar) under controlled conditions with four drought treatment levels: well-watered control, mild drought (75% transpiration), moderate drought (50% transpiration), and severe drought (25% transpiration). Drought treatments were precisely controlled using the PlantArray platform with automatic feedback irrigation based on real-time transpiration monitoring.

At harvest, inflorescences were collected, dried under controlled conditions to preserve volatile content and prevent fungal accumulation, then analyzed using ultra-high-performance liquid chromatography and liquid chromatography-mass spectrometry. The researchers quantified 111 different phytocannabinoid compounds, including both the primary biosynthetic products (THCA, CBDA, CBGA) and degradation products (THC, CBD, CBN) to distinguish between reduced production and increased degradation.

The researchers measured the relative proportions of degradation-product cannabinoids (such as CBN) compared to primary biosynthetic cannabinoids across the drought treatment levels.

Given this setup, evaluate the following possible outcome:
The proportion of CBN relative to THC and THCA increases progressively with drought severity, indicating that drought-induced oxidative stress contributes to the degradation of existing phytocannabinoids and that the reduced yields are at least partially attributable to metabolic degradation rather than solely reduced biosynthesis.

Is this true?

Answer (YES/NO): YES